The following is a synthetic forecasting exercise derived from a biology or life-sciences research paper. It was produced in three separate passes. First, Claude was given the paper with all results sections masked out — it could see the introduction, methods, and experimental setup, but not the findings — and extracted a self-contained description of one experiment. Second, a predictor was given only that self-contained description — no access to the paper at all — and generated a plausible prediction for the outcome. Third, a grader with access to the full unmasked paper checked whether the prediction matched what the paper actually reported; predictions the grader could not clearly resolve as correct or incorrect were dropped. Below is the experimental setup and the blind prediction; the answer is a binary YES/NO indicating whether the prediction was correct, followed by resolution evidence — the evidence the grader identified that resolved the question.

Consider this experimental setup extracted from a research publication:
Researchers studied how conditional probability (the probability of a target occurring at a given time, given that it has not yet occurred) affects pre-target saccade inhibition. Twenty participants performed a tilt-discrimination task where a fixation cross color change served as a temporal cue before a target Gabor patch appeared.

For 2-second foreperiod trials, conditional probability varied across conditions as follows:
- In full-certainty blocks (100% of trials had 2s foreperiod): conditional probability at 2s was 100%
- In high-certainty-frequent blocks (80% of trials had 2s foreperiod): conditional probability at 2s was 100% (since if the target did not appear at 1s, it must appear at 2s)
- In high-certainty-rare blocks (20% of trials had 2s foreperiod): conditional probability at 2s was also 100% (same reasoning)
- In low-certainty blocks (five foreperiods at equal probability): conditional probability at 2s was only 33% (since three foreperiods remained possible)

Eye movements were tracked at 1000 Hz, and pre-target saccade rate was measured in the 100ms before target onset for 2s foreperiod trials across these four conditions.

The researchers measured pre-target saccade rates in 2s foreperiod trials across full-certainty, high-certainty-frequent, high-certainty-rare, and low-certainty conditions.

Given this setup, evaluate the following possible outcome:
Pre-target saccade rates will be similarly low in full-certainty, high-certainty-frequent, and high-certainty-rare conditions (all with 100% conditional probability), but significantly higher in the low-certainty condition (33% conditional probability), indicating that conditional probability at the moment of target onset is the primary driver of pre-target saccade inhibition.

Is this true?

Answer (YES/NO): YES